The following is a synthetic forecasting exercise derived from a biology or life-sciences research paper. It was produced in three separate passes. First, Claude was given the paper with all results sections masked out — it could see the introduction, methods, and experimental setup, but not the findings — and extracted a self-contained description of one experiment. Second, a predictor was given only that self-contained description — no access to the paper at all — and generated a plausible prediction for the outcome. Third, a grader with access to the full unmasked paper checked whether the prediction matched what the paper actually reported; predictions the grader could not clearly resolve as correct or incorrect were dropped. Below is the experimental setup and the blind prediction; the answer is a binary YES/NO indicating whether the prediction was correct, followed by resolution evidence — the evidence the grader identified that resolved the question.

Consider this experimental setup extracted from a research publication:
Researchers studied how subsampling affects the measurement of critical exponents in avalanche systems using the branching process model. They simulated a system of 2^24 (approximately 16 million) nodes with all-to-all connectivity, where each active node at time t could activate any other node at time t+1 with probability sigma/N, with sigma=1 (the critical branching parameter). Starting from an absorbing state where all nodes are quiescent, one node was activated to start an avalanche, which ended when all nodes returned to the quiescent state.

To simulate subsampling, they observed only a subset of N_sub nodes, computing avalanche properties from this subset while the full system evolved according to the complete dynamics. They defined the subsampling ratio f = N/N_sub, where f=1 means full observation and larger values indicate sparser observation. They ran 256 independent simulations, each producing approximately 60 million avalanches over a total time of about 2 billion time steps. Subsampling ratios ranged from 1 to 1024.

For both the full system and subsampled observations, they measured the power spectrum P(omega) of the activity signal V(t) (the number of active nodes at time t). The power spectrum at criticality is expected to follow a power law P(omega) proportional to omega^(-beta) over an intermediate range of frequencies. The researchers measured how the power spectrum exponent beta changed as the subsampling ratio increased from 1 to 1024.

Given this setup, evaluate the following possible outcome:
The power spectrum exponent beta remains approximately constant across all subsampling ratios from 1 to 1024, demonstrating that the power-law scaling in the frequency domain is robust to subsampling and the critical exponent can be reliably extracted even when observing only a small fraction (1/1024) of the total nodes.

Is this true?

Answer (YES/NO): YES